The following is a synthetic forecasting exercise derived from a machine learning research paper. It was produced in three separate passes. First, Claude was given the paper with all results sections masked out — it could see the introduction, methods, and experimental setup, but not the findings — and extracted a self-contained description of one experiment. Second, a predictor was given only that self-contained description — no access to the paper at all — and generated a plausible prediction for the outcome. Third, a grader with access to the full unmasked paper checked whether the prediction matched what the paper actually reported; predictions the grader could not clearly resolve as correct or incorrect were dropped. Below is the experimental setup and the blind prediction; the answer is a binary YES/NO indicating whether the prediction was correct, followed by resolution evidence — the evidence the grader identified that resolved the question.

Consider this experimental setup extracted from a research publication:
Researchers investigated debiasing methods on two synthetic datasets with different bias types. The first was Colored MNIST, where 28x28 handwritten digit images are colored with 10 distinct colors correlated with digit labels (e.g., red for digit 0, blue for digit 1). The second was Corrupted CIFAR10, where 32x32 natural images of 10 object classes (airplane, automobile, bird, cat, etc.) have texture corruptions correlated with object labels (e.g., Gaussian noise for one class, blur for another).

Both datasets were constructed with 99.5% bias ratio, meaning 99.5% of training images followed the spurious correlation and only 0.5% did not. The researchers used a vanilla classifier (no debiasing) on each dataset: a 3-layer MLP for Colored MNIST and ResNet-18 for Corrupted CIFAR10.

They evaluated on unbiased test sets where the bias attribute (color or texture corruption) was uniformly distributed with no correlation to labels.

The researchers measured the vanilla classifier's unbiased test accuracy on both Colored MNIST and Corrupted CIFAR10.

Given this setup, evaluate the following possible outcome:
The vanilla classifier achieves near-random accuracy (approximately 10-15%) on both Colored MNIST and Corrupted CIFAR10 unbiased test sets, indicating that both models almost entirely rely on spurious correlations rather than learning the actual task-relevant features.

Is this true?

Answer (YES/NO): NO